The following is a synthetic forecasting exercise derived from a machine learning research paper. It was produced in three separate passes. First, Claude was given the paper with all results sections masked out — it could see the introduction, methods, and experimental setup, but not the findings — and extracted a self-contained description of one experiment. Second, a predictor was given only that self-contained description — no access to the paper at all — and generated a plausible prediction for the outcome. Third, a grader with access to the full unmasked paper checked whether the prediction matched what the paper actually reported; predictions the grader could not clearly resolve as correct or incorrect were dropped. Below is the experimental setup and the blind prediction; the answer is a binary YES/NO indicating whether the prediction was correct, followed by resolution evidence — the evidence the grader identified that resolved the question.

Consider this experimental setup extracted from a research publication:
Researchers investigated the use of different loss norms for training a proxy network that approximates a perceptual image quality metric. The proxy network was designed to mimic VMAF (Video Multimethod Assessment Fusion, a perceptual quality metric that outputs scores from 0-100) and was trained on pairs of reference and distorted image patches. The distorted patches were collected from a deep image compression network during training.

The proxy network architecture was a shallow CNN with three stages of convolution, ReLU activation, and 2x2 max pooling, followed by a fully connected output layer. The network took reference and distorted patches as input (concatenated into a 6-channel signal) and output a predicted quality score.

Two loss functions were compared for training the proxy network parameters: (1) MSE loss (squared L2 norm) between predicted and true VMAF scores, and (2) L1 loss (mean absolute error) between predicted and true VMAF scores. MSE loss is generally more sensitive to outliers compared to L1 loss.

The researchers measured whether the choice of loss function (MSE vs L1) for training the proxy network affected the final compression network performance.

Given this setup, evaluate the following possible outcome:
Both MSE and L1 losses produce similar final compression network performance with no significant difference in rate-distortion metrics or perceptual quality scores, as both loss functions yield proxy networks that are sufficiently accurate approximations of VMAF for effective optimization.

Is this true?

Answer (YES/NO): YES